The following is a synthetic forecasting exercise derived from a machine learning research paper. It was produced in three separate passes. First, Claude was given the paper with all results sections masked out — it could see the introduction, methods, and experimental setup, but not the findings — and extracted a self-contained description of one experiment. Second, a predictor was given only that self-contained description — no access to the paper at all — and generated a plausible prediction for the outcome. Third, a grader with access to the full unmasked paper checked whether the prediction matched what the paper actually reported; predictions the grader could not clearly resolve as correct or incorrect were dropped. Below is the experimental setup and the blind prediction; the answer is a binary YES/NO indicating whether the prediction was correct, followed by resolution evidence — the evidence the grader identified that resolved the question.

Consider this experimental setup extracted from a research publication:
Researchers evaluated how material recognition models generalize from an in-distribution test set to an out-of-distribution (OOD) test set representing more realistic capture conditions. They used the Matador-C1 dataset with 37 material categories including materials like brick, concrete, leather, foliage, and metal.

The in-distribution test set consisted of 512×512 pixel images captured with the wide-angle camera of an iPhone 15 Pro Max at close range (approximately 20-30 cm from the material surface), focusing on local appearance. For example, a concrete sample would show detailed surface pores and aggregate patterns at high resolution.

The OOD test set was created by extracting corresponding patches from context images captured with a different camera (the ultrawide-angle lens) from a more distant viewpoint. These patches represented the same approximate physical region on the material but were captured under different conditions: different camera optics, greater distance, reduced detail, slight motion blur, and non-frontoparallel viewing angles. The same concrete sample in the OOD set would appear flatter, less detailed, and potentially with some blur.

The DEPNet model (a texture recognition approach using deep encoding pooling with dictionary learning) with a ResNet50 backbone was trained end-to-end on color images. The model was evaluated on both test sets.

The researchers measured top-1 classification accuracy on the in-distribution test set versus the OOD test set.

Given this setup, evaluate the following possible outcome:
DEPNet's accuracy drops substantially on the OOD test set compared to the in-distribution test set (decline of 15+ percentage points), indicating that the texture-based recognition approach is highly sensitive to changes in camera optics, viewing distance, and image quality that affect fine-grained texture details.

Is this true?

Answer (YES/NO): NO